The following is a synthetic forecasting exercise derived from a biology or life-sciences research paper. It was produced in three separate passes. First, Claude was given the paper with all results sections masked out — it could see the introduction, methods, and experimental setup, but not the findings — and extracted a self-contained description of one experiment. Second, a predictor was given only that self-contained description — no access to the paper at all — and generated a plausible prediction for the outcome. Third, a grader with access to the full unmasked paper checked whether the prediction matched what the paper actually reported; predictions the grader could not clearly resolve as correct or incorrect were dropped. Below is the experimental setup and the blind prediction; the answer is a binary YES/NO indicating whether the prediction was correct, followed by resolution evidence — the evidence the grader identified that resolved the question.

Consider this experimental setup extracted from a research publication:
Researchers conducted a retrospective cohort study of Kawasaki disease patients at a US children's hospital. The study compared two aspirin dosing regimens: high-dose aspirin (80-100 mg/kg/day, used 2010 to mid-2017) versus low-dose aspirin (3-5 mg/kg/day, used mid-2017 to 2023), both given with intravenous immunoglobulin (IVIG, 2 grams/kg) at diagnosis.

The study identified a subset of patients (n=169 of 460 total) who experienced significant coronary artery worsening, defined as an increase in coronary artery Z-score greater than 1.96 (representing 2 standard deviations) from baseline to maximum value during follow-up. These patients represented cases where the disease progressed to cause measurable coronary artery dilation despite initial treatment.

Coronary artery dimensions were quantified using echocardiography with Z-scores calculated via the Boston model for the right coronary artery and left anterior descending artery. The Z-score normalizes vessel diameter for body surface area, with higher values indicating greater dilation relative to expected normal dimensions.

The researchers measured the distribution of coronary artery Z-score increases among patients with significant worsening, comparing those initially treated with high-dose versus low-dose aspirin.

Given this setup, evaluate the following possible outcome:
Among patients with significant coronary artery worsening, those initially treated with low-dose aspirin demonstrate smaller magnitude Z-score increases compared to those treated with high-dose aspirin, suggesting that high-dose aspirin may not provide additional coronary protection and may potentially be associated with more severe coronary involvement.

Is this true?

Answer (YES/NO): NO